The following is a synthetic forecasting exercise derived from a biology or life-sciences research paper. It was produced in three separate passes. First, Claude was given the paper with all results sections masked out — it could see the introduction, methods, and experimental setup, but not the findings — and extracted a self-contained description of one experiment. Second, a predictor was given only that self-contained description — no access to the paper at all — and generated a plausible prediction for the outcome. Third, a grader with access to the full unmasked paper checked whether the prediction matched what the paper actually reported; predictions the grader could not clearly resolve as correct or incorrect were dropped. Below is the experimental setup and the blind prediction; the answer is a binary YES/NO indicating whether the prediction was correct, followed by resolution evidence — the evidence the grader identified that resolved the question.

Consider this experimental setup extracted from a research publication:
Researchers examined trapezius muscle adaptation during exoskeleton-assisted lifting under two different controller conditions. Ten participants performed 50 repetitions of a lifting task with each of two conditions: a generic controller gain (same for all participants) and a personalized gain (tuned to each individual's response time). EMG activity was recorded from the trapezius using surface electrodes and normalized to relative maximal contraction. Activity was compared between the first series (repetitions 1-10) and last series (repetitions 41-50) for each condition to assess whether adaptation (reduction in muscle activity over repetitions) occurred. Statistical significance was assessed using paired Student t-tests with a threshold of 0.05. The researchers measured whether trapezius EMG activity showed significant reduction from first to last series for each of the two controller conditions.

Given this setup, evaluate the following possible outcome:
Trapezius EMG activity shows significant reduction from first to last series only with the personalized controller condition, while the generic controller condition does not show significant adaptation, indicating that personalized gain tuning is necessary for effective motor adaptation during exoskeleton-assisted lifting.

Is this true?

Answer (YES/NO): NO